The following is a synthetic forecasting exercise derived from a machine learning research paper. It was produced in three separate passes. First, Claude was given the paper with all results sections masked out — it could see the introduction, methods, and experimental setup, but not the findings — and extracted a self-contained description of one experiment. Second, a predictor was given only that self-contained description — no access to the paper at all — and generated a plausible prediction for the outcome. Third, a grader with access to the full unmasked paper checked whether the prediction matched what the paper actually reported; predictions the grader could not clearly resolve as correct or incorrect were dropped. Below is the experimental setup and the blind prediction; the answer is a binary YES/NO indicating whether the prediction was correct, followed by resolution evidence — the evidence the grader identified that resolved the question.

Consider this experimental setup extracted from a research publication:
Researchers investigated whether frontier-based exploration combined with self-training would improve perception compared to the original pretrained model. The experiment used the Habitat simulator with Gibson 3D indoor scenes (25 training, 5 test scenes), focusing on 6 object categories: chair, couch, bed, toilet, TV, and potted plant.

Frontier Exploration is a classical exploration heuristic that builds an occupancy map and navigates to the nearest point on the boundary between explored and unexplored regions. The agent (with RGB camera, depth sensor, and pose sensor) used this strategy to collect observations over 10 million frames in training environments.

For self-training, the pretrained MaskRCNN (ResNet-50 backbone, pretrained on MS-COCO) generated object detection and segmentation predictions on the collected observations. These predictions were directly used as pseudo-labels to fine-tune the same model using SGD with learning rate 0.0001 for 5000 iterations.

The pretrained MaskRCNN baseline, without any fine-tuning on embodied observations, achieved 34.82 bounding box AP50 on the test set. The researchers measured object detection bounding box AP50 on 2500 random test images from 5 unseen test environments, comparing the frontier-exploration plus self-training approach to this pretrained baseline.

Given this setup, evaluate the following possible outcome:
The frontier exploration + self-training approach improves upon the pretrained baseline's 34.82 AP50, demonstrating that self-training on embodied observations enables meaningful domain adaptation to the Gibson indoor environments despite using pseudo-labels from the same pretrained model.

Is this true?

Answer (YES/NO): NO